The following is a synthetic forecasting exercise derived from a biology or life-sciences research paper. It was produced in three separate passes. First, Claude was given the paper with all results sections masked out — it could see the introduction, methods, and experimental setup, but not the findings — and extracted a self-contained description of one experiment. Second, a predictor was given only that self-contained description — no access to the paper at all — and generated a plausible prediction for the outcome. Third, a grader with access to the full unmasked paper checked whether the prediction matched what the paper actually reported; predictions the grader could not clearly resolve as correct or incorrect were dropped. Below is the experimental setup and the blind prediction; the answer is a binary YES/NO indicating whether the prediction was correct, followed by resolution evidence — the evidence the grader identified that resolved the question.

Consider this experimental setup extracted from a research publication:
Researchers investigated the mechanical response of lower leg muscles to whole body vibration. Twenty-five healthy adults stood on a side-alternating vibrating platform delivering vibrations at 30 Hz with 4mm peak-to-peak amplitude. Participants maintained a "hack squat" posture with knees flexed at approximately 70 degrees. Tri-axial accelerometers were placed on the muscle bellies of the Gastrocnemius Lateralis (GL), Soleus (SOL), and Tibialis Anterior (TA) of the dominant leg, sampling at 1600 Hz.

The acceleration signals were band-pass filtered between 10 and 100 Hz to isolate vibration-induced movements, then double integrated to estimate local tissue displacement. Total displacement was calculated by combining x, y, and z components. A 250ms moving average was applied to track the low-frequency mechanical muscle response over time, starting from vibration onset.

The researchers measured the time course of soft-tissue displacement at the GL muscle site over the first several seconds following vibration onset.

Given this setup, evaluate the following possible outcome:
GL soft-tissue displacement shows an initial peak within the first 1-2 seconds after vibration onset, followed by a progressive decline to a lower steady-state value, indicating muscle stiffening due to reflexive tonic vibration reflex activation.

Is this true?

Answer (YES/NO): YES